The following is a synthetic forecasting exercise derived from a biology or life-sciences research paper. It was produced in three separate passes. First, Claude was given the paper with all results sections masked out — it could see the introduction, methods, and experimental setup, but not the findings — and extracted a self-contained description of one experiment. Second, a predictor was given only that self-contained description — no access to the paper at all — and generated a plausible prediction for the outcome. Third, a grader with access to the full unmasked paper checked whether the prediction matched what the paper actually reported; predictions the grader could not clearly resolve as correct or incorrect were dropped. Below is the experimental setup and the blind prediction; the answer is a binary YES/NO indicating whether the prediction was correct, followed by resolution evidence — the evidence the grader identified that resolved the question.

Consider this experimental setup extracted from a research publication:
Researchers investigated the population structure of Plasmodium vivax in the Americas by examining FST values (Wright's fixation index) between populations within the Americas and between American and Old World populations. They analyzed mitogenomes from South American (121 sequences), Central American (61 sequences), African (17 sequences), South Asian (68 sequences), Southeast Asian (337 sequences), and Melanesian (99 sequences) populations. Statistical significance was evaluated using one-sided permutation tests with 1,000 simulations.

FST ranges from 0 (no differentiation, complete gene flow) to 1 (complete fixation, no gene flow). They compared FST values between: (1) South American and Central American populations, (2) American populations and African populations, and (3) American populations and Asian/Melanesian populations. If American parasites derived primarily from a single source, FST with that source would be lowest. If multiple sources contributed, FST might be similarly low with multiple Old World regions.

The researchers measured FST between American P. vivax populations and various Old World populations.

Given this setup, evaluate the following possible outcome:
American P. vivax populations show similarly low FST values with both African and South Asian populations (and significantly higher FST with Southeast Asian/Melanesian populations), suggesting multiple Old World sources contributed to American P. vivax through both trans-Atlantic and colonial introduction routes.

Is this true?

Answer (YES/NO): NO